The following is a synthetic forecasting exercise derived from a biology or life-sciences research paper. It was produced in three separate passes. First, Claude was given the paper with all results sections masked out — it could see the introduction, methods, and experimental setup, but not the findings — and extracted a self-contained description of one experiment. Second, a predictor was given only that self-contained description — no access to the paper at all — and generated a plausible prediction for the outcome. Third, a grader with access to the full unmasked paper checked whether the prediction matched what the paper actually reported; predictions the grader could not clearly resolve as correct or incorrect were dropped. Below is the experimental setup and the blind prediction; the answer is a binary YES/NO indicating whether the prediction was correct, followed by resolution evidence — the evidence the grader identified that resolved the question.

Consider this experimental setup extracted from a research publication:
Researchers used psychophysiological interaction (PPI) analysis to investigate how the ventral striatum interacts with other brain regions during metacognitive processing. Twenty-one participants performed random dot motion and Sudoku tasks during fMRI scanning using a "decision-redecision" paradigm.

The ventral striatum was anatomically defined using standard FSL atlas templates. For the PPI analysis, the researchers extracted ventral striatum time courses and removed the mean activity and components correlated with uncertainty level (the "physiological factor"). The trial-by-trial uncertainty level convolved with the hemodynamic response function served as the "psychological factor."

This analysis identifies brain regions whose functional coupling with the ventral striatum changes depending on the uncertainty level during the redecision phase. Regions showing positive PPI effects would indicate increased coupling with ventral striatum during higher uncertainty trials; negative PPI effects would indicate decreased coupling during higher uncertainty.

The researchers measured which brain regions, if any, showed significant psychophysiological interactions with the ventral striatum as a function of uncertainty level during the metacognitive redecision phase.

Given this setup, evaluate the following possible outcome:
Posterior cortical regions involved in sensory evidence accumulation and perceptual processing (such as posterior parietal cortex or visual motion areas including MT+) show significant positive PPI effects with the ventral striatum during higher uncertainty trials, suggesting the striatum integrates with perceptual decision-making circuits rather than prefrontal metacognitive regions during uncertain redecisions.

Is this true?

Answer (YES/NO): NO